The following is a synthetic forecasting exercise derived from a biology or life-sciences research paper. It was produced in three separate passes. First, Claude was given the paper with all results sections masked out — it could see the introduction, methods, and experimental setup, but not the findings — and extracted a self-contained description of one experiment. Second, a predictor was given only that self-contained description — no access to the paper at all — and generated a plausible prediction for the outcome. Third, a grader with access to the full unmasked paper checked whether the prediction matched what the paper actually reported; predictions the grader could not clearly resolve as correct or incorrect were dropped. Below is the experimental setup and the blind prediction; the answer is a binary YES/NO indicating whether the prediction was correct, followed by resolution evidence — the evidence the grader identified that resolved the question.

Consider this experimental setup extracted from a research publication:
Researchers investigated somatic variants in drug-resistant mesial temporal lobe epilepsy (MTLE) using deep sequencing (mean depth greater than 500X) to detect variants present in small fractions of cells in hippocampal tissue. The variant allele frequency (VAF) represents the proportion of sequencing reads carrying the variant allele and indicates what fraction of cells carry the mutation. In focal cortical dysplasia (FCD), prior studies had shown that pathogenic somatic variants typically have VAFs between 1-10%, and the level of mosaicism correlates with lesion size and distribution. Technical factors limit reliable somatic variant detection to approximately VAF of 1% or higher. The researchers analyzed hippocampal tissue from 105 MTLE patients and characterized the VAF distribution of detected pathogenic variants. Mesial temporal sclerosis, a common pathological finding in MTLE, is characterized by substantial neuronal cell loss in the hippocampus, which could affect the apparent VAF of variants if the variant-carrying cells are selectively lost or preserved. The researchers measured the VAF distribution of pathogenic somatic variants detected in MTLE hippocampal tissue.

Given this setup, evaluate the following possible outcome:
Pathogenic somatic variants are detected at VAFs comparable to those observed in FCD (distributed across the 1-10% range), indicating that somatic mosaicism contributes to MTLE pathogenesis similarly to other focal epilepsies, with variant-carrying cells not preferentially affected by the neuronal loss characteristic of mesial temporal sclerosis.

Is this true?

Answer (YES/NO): NO